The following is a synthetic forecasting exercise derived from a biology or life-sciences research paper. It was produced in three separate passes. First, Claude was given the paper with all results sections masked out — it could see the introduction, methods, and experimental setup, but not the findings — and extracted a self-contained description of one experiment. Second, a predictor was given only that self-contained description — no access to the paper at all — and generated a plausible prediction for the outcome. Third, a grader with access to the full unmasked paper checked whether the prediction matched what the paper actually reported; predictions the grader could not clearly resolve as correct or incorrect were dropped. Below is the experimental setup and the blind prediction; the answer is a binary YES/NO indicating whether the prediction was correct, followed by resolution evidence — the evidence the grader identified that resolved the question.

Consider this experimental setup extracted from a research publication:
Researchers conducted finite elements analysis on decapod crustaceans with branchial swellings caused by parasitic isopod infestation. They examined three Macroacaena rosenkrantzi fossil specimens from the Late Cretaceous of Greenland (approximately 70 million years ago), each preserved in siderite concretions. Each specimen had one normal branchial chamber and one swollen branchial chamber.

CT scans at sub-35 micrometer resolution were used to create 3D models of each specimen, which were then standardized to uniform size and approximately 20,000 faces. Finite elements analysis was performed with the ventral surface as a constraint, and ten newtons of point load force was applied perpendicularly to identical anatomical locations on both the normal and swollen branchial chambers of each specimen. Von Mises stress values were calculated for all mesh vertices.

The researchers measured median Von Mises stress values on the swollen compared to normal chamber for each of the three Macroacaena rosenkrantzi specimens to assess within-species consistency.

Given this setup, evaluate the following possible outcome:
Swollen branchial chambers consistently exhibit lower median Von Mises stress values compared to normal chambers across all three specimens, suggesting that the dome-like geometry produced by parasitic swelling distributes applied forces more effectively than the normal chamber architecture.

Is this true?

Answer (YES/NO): NO